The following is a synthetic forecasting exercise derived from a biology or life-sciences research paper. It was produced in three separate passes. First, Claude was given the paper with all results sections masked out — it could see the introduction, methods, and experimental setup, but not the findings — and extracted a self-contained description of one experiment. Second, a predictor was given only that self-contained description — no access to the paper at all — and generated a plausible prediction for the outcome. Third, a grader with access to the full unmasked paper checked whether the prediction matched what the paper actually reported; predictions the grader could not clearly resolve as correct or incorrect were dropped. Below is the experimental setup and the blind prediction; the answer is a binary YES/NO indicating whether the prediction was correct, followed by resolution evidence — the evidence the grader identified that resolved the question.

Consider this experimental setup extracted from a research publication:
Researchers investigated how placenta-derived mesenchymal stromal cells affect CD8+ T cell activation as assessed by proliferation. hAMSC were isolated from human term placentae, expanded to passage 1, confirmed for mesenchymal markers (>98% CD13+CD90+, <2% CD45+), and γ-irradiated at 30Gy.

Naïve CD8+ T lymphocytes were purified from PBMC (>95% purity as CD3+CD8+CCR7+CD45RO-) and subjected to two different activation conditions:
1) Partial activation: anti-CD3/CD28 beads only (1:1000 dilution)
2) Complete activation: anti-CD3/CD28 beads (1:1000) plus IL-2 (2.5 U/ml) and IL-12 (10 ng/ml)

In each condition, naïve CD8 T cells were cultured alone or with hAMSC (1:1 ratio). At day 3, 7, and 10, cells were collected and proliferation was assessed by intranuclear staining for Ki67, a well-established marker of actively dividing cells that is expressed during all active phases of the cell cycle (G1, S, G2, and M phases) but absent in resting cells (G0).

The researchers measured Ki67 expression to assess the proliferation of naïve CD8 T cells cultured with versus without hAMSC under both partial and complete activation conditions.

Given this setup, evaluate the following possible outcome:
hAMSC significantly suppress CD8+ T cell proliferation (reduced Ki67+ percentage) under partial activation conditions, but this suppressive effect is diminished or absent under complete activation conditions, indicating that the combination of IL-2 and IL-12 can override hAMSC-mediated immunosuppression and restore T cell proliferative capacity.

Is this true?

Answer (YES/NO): NO